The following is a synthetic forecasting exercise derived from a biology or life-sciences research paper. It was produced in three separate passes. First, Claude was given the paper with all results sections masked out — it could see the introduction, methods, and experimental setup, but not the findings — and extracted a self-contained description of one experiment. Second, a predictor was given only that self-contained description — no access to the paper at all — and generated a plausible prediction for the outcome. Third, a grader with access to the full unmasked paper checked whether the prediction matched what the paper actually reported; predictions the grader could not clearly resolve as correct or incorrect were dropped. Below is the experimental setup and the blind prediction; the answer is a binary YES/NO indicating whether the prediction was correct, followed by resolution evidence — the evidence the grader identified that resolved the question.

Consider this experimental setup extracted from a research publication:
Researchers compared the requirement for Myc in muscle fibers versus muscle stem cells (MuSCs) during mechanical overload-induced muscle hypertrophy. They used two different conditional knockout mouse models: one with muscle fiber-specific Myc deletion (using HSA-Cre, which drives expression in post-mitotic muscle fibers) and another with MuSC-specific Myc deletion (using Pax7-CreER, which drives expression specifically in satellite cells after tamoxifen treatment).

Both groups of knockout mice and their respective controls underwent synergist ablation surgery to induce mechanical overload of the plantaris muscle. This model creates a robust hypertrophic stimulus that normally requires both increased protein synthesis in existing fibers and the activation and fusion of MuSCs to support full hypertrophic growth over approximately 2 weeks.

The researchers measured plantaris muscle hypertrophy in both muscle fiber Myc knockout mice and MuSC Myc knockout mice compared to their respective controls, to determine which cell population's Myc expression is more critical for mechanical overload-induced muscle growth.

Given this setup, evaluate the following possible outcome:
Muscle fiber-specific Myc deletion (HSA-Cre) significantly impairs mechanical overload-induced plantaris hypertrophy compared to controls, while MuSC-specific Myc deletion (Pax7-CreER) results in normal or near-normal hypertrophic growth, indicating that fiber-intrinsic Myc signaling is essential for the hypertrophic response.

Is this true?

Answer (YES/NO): NO